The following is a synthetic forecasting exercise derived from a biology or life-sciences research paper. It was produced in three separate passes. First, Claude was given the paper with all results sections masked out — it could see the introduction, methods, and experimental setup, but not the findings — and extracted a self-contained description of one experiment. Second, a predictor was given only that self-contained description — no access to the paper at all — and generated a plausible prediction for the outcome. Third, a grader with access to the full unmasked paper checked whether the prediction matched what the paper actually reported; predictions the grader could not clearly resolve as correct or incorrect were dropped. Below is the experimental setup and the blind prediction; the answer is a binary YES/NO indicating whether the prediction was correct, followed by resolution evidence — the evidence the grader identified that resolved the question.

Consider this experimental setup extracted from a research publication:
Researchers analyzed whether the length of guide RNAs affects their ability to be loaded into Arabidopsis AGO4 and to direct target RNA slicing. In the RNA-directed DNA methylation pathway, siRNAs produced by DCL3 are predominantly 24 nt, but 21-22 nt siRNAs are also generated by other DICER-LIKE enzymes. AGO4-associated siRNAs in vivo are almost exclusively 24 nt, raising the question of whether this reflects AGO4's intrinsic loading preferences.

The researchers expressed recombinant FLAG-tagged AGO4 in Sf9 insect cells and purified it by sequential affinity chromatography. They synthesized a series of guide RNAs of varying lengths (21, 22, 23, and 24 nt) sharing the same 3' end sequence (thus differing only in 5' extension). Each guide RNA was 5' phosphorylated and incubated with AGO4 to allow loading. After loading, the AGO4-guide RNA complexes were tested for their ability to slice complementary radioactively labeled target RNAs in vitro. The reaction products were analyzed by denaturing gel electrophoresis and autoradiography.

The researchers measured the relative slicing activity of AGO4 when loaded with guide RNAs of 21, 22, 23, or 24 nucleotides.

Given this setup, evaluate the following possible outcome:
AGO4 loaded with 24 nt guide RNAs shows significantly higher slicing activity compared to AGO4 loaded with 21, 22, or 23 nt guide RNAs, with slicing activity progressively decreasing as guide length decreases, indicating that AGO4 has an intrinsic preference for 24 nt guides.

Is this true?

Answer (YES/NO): NO